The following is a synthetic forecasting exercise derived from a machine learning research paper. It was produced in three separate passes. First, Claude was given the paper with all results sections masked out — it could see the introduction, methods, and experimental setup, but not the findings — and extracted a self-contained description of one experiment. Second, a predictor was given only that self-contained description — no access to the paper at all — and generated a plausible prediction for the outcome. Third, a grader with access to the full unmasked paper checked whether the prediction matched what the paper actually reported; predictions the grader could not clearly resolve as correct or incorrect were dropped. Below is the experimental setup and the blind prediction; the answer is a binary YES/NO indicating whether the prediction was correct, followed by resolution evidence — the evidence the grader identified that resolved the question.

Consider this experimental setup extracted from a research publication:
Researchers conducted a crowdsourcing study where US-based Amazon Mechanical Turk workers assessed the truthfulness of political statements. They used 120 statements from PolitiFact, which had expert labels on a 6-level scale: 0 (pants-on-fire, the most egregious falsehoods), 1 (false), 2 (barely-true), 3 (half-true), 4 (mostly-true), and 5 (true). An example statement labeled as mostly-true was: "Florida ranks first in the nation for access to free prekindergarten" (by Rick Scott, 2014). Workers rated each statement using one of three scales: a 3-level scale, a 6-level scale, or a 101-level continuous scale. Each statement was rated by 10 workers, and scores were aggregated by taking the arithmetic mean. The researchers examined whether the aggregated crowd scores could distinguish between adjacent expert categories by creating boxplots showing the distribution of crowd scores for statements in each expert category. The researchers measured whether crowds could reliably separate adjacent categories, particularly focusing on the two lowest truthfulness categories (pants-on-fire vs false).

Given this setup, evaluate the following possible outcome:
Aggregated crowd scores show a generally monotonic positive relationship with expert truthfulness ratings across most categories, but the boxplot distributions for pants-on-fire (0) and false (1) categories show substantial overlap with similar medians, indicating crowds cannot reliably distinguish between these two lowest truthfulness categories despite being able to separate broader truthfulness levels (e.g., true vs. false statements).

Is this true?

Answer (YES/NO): YES